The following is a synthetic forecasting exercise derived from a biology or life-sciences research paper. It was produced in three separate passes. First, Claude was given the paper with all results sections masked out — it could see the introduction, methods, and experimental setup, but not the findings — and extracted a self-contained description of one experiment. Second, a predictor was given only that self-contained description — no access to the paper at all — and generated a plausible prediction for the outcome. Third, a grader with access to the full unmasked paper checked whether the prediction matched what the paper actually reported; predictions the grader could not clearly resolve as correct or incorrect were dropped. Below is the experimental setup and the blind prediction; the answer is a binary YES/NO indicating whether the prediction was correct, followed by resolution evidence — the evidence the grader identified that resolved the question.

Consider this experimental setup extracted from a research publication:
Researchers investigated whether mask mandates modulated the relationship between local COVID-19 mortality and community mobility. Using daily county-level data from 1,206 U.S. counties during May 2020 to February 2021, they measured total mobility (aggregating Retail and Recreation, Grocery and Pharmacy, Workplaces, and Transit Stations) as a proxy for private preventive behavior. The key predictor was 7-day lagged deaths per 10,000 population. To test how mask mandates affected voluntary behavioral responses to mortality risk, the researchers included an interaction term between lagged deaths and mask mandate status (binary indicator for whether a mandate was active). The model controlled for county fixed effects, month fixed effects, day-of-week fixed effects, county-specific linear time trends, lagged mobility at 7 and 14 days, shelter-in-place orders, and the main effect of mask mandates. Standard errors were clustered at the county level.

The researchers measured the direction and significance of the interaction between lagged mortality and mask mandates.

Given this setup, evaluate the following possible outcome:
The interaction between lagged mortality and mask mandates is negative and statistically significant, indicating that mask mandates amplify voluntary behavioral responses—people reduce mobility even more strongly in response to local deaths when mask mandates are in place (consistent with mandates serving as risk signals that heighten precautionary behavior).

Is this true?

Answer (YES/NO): YES